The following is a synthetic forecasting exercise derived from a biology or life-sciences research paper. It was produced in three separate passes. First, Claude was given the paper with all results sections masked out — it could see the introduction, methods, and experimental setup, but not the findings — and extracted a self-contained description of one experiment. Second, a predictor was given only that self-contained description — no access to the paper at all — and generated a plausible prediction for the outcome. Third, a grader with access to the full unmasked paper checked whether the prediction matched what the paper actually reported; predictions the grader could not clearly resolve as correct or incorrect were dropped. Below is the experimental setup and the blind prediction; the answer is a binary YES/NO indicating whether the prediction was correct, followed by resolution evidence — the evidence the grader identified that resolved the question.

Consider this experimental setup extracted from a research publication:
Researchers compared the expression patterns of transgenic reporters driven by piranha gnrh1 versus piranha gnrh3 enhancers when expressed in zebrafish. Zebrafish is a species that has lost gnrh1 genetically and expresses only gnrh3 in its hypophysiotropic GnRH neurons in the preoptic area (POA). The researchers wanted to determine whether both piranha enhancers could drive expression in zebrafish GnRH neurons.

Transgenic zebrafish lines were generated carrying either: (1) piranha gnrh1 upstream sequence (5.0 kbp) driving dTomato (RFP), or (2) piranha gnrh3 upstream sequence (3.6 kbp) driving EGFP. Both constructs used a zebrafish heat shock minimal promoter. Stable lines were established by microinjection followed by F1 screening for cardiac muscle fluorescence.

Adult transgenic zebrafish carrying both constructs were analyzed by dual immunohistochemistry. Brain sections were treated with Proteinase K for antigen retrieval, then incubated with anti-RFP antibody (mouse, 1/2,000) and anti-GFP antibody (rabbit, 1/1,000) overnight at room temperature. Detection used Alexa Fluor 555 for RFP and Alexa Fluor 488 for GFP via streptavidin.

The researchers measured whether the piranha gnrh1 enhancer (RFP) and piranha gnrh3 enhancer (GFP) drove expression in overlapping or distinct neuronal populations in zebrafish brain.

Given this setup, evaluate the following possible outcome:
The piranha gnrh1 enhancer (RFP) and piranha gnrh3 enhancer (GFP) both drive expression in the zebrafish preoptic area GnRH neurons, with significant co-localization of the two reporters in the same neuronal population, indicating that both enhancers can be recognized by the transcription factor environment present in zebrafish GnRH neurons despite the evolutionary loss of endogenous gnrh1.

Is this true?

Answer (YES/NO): YES